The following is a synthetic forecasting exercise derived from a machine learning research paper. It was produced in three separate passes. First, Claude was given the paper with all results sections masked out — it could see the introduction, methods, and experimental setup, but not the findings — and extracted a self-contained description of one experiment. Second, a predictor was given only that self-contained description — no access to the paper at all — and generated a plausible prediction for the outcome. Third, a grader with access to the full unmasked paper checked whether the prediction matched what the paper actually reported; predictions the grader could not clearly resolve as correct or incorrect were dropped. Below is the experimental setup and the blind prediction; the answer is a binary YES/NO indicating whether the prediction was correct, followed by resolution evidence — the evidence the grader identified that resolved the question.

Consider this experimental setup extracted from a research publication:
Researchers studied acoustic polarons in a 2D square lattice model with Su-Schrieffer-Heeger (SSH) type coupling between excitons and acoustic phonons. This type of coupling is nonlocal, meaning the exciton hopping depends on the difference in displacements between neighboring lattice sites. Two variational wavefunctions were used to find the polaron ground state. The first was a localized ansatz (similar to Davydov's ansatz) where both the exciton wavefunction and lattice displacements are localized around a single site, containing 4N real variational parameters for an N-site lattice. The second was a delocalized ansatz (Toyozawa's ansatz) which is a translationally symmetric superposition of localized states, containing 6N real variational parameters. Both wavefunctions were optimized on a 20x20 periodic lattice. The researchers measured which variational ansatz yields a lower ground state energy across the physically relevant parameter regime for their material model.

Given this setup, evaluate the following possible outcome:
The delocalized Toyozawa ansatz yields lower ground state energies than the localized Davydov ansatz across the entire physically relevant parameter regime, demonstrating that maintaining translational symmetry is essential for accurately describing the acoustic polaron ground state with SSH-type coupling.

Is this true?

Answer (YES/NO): YES